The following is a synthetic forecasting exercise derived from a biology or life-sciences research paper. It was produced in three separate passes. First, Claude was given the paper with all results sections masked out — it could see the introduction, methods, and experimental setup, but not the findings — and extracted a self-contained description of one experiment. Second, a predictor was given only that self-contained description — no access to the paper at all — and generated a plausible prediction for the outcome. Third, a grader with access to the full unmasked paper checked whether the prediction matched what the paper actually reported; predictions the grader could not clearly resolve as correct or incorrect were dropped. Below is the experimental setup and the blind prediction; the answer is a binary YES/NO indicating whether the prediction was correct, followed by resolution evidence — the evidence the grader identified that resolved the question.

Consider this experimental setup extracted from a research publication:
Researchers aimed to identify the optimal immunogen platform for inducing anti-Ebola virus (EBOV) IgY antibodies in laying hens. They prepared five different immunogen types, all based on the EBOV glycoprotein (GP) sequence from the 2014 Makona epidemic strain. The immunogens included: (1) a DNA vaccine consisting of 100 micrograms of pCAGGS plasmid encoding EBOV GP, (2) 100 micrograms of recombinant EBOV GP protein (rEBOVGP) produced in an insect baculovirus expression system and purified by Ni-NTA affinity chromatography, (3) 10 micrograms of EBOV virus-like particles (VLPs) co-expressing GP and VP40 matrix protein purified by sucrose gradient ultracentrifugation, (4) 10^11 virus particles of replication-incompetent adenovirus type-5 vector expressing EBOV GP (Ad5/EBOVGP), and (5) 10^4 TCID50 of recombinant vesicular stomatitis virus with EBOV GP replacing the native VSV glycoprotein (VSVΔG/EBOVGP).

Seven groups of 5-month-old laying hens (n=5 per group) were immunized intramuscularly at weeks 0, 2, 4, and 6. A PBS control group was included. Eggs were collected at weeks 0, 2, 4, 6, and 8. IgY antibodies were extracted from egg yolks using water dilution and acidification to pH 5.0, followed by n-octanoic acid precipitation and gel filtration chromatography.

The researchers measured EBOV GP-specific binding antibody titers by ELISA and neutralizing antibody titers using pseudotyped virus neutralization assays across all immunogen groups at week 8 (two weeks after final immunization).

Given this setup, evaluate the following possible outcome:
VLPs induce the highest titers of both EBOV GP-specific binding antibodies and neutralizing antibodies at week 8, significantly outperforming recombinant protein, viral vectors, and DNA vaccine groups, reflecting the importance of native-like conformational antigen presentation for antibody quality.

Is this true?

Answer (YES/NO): NO